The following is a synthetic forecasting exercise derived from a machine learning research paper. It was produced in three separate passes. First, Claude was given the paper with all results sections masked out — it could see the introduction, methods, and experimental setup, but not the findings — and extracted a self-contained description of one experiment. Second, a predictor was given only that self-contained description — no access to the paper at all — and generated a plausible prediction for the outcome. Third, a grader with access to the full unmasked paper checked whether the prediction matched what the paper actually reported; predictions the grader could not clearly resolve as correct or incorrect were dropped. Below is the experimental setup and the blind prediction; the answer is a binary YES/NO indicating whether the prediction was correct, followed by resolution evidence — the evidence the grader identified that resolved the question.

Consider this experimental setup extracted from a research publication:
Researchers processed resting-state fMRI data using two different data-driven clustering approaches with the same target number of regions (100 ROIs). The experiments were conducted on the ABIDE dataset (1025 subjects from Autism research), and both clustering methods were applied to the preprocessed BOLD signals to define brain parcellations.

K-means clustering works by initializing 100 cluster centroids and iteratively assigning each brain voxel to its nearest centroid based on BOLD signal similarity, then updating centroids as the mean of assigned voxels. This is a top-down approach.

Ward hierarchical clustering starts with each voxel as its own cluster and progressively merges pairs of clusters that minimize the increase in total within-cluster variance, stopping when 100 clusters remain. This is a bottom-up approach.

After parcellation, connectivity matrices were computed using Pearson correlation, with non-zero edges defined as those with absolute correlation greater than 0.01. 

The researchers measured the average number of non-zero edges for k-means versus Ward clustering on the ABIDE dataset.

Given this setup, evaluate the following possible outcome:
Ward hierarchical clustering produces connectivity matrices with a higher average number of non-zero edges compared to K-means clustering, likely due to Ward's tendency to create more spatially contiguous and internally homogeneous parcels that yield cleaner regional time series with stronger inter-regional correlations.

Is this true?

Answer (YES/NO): YES